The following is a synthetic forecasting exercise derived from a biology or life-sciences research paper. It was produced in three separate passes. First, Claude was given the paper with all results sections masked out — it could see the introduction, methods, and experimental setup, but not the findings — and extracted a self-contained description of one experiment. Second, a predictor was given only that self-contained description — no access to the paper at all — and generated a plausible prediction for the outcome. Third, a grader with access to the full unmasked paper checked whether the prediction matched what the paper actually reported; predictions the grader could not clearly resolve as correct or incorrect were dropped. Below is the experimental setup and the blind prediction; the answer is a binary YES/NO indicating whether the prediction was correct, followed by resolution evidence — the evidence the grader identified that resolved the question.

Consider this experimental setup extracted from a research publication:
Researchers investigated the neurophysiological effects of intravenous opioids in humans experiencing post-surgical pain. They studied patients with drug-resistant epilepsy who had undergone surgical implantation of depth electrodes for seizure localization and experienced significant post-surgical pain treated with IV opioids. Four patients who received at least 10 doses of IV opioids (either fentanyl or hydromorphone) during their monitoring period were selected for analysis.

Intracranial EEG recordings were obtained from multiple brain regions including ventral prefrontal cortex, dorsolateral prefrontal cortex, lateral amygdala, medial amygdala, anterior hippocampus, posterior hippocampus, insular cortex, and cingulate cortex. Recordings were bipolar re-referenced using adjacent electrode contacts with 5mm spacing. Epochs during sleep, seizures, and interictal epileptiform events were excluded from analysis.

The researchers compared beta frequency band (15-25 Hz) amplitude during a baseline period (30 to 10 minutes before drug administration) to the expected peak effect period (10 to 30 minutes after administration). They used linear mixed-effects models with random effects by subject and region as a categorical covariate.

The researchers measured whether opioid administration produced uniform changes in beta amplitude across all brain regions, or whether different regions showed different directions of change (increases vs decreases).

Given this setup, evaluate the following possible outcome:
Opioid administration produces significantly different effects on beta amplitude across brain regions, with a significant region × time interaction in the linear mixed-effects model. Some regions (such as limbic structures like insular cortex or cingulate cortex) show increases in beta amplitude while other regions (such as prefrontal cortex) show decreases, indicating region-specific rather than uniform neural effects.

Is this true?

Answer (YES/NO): NO